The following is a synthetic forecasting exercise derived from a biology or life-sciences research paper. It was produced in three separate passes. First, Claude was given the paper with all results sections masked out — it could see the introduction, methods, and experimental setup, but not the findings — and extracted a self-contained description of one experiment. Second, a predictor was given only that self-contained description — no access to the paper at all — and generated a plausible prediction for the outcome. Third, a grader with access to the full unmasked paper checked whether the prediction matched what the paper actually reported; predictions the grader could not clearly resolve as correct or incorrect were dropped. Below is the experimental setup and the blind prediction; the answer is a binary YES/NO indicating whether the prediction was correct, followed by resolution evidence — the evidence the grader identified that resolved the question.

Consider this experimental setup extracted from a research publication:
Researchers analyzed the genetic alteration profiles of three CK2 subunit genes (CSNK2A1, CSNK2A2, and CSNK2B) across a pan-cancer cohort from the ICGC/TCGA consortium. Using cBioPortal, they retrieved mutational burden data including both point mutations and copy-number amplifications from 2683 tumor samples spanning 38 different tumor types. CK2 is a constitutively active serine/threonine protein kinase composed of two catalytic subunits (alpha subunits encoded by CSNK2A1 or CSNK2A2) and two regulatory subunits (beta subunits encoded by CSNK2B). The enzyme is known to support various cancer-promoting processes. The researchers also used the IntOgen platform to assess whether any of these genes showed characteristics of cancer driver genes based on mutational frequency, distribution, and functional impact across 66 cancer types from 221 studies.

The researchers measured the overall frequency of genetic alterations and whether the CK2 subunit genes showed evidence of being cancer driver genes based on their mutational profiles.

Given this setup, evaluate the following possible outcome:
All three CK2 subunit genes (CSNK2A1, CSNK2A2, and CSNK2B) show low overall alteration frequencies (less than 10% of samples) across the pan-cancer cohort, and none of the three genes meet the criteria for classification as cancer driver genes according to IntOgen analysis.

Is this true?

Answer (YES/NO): YES